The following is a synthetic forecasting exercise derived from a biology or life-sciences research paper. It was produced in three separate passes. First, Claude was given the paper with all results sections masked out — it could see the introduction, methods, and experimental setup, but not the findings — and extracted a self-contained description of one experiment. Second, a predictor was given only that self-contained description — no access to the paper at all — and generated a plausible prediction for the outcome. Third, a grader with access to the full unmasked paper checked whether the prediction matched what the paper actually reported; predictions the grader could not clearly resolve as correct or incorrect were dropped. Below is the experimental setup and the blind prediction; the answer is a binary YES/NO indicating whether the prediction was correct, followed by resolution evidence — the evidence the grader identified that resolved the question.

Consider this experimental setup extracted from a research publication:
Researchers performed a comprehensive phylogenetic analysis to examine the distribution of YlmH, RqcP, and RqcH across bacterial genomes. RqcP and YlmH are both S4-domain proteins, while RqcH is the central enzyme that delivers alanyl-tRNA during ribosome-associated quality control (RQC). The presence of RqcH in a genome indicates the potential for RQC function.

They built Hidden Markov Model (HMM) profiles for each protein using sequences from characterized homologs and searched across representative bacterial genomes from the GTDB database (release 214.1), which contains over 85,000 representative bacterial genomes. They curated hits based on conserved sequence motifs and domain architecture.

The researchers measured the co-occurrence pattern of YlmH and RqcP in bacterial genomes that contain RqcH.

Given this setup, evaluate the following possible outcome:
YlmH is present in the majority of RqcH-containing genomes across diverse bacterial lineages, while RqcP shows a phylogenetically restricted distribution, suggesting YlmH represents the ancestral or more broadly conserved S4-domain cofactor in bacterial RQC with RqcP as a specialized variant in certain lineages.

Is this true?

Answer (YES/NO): NO